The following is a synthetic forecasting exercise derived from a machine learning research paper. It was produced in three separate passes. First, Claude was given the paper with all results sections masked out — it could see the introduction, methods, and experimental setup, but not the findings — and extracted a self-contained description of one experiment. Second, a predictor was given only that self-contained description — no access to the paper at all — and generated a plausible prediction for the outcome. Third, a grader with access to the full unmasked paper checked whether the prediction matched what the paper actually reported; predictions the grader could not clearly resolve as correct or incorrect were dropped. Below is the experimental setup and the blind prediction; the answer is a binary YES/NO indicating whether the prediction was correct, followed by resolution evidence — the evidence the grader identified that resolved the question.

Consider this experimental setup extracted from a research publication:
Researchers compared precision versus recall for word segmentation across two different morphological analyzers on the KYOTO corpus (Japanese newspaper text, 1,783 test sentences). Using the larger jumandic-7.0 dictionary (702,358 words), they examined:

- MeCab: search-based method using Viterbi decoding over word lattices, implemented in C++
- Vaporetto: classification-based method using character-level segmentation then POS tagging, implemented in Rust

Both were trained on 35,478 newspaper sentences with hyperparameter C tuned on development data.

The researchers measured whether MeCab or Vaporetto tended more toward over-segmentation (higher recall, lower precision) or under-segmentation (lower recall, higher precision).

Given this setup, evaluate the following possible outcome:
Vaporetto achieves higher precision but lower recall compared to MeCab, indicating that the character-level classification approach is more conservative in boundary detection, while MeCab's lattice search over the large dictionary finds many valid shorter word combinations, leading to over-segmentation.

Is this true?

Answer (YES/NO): NO